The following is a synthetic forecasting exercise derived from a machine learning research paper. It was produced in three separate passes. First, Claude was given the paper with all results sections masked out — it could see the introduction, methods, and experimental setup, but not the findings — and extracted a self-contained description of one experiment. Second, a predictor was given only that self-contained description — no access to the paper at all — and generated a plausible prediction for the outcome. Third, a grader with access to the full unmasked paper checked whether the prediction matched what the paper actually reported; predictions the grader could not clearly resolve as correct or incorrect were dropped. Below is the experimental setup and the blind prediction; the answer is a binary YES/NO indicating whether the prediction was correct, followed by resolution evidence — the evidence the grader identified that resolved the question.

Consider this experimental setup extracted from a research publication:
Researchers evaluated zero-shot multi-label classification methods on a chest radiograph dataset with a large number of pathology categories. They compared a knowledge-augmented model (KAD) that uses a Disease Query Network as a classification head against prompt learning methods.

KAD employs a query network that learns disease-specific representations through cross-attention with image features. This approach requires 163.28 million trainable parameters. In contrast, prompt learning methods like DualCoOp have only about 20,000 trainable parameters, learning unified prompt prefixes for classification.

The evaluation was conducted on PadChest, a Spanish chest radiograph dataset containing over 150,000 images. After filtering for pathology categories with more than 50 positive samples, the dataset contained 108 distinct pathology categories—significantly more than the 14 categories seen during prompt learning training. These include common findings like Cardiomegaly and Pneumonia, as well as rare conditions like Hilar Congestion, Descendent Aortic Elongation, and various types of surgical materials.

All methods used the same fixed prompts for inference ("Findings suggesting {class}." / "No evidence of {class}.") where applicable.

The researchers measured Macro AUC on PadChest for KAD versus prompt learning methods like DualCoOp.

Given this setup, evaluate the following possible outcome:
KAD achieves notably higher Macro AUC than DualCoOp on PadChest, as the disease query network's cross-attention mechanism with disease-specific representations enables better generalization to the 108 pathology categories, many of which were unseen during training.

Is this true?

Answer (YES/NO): YES